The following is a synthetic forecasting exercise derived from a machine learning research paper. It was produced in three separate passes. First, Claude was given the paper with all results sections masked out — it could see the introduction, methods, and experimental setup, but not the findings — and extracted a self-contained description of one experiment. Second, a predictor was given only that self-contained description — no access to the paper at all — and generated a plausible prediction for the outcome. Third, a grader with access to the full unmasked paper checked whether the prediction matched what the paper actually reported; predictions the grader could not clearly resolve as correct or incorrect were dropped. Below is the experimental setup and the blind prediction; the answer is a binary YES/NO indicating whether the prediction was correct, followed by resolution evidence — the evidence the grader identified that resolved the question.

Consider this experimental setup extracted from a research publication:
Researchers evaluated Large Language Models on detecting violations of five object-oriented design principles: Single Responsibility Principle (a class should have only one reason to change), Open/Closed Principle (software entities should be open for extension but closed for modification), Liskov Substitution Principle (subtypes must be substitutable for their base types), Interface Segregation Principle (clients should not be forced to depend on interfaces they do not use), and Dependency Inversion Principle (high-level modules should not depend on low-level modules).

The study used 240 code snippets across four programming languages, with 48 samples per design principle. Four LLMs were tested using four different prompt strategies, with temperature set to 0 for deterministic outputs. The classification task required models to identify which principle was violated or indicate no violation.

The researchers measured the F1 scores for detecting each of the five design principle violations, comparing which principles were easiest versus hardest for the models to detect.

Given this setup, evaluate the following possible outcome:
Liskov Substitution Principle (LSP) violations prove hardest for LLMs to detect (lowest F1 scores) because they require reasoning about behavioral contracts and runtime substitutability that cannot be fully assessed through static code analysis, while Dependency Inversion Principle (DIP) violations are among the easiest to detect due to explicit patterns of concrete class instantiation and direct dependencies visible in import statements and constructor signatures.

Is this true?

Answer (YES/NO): NO